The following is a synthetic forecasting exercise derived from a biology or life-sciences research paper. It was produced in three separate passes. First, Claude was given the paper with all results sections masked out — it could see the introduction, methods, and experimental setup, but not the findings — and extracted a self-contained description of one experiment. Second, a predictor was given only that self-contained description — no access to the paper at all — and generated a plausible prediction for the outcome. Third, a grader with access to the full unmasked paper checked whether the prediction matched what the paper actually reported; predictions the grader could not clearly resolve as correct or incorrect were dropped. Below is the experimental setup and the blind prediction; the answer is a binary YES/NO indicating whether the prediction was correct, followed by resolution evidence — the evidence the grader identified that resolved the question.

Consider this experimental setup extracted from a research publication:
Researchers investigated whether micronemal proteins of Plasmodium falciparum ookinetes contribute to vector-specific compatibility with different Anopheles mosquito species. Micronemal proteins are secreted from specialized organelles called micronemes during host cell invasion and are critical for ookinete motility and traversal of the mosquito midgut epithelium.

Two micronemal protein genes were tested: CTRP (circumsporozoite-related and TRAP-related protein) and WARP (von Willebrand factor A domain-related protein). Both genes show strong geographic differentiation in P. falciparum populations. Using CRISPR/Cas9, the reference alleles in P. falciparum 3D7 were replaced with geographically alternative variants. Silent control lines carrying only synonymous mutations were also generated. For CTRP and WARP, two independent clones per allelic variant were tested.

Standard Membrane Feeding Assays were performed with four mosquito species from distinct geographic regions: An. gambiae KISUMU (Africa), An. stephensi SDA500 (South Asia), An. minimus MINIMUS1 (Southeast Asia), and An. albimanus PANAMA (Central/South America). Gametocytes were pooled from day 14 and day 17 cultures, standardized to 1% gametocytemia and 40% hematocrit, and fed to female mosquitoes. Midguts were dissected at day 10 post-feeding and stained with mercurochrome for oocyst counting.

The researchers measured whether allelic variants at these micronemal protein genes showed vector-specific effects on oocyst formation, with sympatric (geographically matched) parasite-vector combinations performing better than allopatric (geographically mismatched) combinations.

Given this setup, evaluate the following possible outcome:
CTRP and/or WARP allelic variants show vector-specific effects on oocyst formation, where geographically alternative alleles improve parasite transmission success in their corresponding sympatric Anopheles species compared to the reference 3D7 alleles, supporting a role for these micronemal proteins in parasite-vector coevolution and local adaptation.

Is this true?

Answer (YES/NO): YES